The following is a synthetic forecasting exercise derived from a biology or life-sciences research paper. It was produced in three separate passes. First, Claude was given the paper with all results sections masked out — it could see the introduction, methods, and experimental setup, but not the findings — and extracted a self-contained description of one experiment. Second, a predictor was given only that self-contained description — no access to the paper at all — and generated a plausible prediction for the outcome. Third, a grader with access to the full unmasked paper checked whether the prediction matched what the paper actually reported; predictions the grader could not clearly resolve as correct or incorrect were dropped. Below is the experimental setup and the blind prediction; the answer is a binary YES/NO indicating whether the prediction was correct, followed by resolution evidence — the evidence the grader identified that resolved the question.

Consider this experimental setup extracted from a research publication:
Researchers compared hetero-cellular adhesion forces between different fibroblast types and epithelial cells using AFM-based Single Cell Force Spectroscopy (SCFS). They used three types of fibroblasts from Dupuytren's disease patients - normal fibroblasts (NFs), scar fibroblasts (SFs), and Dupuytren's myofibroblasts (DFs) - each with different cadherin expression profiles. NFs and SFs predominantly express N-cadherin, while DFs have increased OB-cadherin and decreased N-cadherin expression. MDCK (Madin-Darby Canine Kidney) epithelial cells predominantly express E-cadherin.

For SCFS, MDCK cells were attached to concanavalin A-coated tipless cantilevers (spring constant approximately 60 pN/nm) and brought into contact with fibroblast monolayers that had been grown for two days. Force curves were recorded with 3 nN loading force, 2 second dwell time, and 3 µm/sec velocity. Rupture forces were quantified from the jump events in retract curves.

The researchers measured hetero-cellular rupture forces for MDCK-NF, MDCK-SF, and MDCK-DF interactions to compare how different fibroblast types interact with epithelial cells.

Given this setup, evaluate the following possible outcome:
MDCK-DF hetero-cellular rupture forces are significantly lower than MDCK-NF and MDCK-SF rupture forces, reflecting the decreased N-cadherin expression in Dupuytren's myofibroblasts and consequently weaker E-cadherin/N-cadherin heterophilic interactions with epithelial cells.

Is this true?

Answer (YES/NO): NO